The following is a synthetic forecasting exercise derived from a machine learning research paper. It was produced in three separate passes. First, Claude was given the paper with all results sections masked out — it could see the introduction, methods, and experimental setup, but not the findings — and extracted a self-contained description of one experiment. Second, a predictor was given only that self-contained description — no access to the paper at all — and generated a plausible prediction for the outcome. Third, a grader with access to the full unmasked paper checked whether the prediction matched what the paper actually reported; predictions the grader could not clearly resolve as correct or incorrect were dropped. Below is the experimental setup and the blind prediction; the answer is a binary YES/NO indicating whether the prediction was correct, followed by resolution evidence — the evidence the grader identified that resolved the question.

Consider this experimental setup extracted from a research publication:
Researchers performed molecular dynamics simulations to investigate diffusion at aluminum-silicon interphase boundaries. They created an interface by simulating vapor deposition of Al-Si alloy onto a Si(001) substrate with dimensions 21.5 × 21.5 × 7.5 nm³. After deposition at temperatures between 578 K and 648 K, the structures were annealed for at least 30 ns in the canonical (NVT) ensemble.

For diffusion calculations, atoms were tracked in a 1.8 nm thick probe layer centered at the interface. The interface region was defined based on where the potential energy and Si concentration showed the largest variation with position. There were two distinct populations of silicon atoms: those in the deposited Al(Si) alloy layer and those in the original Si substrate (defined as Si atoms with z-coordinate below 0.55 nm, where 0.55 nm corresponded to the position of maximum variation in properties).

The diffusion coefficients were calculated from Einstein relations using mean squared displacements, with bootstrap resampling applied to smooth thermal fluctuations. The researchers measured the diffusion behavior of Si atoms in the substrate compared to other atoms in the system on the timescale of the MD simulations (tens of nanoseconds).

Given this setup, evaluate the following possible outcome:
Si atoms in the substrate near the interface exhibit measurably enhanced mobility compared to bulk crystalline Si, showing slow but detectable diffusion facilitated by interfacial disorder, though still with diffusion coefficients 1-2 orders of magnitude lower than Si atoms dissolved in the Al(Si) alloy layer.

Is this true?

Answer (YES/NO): NO